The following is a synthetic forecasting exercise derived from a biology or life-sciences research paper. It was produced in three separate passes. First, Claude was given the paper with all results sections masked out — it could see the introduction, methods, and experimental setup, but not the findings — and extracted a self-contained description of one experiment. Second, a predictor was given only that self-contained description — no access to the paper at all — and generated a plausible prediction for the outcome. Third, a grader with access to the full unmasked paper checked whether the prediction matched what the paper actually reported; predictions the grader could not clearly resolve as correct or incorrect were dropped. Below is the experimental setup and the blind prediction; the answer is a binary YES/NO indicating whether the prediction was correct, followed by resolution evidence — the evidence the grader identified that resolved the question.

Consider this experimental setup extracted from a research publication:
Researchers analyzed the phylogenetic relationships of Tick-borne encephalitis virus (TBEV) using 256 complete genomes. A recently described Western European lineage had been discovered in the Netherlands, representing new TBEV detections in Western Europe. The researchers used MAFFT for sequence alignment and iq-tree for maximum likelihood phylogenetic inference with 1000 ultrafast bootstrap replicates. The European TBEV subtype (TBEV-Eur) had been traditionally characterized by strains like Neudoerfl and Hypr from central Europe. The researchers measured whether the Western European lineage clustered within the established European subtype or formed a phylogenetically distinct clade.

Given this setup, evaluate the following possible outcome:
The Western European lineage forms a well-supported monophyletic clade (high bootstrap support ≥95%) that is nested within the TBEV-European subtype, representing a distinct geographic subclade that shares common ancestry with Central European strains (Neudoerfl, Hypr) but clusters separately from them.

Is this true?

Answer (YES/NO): NO